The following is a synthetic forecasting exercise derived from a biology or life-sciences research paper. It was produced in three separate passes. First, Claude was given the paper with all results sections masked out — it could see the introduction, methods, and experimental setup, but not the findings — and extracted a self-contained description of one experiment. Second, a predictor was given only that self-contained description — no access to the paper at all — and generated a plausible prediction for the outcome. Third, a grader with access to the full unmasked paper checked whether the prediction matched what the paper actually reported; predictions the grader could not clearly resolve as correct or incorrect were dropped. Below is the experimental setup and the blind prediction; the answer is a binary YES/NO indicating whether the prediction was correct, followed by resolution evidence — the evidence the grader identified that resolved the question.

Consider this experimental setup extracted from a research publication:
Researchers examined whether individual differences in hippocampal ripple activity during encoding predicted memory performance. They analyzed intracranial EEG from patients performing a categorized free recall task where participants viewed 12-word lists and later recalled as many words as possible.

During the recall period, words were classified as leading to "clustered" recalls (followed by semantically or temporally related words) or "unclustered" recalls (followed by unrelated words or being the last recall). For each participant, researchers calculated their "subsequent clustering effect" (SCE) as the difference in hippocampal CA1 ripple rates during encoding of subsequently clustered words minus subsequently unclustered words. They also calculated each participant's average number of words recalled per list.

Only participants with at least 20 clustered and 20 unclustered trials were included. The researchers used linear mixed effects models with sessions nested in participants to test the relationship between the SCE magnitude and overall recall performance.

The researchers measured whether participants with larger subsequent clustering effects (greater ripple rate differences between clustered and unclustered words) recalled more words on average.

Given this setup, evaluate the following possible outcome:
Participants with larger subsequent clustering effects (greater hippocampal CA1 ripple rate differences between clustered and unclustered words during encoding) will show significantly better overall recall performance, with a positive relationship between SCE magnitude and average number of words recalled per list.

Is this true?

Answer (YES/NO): YES